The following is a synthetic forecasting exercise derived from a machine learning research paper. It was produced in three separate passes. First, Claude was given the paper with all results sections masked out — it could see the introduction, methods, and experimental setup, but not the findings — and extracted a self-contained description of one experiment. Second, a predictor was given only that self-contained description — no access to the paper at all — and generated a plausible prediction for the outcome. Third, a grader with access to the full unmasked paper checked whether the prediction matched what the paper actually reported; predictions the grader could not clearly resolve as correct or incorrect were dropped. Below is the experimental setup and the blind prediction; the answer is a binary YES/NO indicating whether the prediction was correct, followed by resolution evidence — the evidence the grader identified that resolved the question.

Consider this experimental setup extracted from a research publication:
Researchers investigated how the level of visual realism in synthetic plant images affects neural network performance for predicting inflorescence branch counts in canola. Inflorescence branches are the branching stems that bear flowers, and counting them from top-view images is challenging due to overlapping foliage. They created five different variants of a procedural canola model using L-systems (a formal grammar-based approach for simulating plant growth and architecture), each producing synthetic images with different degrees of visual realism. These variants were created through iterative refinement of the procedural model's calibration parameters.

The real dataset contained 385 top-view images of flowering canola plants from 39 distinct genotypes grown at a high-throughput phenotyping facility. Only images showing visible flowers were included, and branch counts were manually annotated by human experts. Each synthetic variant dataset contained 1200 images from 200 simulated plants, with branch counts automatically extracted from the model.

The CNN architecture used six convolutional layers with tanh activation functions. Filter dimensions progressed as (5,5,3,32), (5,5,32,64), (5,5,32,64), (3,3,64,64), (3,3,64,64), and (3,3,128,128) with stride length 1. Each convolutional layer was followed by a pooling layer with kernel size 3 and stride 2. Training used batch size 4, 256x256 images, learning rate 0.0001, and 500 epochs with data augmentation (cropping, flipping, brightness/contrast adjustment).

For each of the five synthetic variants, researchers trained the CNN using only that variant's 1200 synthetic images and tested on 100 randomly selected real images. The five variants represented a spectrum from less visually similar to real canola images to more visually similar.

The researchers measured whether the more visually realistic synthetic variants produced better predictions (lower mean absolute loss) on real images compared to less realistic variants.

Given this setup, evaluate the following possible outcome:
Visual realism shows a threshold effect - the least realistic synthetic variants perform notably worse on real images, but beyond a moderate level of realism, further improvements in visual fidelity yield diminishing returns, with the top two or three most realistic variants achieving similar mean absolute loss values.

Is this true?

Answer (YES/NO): NO